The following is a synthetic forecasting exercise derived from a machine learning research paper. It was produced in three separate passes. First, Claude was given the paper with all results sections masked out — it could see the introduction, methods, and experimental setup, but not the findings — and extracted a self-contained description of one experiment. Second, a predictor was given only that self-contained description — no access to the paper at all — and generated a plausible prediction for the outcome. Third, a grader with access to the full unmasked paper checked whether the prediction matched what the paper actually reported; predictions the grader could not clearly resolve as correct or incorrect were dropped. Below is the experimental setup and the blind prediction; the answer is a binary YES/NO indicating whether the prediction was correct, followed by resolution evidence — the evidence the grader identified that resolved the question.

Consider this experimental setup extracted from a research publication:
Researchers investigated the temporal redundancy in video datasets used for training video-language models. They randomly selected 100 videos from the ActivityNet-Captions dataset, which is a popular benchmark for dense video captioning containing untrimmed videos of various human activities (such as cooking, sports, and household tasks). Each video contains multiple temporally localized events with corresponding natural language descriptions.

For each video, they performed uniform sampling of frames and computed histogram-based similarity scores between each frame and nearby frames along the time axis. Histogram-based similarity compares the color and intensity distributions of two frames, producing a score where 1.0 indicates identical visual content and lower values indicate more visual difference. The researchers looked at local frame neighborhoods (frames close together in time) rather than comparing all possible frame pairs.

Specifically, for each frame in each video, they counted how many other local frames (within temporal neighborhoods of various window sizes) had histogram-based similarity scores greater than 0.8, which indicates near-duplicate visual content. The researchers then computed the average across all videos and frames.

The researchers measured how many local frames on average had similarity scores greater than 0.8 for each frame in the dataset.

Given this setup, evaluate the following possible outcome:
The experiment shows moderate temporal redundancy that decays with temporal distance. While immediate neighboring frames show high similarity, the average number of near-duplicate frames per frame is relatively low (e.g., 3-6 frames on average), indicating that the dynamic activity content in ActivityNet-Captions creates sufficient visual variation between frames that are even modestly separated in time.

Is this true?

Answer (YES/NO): NO